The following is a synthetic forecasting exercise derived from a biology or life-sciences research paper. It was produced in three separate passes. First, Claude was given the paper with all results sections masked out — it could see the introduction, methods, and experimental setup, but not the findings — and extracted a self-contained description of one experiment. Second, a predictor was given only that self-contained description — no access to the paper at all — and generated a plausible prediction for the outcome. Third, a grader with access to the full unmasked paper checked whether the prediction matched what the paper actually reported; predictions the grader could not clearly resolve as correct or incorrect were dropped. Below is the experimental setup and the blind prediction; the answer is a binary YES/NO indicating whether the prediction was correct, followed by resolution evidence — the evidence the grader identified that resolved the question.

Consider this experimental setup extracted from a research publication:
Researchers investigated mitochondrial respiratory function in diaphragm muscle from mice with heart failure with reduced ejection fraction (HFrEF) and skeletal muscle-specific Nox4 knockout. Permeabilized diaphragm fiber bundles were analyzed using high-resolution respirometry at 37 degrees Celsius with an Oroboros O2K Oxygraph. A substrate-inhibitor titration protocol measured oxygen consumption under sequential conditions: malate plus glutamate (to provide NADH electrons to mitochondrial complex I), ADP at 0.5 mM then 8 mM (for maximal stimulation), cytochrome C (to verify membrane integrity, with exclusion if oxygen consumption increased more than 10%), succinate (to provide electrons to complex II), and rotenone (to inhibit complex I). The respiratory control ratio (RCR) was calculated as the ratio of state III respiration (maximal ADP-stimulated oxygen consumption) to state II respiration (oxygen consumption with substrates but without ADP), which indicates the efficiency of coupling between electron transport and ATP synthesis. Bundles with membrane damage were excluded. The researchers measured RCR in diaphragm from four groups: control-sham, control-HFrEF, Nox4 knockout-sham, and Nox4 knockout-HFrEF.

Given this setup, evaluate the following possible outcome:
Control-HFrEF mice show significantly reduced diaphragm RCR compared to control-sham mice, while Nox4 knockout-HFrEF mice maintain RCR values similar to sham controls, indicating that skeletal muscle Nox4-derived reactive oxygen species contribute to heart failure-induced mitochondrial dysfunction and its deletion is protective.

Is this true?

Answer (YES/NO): NO